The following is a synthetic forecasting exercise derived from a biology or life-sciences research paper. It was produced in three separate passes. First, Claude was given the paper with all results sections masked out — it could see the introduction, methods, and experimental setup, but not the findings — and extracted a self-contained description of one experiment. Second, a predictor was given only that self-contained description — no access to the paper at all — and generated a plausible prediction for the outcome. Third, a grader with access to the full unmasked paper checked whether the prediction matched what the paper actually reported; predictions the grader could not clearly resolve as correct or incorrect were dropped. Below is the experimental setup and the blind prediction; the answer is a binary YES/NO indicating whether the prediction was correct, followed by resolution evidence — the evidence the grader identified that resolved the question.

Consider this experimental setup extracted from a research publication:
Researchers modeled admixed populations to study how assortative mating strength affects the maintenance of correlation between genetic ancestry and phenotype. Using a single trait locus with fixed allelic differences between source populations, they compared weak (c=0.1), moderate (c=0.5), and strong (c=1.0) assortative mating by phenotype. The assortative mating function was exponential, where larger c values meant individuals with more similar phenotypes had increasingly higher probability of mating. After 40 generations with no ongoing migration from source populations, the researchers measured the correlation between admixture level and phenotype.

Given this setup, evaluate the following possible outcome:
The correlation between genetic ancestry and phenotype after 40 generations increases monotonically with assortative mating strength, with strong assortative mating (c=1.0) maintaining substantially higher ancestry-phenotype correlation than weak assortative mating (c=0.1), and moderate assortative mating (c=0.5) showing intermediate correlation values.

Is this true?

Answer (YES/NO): YES